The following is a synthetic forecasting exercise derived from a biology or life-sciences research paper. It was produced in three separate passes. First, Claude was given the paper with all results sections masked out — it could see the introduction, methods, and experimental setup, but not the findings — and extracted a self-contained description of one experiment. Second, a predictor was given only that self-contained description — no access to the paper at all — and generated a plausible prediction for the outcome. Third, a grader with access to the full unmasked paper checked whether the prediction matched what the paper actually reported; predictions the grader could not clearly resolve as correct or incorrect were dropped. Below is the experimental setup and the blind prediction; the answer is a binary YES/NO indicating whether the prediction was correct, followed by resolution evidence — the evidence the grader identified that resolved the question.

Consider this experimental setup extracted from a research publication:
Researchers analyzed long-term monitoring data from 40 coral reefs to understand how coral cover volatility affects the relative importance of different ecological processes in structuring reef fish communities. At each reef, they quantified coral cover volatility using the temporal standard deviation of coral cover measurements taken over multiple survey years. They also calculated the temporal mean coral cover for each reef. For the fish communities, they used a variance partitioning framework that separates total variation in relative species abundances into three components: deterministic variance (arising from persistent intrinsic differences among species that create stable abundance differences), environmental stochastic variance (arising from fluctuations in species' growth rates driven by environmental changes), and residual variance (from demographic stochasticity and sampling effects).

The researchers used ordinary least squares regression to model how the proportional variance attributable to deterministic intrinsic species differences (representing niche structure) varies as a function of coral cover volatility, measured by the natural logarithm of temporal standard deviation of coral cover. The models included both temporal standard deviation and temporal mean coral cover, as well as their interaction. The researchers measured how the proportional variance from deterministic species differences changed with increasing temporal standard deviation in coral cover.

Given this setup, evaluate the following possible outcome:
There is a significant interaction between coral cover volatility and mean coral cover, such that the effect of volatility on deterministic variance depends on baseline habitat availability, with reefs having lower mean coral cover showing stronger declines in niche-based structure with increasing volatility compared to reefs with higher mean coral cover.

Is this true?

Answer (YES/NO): NO